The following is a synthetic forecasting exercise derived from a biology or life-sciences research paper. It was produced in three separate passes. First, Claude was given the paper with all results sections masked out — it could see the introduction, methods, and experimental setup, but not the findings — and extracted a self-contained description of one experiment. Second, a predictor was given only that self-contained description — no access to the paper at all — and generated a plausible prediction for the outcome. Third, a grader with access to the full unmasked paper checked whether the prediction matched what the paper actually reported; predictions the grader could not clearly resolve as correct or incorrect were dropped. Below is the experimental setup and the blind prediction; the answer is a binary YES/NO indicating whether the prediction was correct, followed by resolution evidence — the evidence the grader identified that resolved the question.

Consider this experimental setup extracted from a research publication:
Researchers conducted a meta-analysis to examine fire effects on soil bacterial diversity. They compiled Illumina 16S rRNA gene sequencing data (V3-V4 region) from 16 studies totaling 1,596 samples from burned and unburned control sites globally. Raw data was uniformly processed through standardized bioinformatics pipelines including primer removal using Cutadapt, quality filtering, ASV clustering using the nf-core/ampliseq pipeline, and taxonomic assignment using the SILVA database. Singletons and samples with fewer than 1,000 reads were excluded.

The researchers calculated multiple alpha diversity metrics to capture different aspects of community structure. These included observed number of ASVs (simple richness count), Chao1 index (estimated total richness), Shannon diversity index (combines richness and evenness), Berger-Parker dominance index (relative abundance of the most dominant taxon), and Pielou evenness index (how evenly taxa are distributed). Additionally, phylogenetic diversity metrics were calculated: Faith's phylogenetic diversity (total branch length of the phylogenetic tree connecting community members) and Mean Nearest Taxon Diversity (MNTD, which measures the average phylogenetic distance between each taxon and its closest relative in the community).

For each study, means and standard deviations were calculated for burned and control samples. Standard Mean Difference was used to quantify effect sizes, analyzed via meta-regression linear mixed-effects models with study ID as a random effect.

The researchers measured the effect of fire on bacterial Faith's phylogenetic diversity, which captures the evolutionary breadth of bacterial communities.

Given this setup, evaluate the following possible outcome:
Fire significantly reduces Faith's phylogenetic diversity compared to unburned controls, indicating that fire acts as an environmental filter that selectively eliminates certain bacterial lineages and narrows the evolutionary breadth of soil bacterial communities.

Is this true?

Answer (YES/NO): NO